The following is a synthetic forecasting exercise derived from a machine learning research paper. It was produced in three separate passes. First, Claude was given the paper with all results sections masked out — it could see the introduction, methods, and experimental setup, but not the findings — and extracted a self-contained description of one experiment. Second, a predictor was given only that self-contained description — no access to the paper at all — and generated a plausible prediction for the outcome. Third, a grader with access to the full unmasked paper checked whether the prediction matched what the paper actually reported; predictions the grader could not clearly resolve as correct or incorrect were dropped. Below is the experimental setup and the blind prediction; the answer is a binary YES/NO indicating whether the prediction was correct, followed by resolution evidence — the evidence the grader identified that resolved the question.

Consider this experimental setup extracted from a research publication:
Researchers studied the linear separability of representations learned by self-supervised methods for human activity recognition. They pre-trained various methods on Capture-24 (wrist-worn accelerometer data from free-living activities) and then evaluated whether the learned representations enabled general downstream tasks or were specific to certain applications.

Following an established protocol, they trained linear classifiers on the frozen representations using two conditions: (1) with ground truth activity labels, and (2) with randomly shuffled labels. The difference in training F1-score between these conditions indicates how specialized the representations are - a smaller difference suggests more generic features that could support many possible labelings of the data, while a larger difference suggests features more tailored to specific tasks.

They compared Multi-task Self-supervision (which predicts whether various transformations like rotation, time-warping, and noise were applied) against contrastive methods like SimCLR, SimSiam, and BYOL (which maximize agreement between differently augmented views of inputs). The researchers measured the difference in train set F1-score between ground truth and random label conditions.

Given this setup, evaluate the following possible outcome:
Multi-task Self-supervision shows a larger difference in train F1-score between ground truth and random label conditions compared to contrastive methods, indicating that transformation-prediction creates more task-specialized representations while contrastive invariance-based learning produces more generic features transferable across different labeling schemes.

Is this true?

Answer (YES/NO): NO